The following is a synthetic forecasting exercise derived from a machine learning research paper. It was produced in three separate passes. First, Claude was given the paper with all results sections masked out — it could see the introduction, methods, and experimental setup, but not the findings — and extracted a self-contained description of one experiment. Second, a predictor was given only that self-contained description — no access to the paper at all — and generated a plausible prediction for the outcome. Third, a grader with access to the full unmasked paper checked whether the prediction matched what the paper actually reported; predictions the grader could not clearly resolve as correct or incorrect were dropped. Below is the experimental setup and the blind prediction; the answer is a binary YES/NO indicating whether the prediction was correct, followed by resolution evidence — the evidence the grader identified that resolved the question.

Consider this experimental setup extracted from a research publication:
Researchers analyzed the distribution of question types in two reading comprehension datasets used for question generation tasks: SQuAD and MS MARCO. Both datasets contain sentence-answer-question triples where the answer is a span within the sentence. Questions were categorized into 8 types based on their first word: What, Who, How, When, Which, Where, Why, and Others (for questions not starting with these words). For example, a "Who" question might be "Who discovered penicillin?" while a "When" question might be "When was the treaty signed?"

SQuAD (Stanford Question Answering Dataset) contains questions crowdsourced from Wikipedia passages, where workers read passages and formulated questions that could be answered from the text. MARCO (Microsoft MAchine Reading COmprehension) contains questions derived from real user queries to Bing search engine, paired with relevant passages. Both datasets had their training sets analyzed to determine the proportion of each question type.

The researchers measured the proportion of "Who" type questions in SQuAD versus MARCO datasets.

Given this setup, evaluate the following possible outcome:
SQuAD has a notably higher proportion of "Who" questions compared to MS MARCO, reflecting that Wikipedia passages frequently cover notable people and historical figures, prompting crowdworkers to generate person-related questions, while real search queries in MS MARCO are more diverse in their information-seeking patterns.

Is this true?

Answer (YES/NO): YES